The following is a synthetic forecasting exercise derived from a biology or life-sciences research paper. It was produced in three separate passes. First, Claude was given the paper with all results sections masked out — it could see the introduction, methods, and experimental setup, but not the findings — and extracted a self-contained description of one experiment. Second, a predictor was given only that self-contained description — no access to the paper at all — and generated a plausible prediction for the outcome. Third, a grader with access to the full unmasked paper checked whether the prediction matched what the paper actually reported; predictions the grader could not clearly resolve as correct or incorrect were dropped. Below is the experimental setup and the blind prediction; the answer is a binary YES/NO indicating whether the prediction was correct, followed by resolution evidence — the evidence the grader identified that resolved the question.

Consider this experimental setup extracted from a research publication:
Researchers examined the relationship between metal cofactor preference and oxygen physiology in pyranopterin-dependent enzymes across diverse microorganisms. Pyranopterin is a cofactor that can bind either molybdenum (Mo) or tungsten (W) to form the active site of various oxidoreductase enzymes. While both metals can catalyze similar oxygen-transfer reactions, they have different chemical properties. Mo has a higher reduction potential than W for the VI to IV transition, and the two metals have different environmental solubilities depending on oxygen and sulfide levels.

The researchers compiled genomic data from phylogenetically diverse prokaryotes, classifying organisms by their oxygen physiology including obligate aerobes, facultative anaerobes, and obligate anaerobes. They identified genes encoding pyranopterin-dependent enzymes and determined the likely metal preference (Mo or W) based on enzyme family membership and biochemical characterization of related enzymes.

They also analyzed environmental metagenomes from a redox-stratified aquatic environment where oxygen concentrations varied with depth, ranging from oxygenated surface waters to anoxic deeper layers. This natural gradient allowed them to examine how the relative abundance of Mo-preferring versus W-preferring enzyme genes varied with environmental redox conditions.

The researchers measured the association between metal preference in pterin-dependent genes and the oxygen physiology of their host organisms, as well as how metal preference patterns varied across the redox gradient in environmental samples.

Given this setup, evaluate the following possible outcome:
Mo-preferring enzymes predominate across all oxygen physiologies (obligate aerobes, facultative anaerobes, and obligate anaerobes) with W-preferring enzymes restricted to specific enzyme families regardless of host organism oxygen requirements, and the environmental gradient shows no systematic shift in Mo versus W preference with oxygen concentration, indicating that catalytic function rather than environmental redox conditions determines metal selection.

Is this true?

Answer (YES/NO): NO